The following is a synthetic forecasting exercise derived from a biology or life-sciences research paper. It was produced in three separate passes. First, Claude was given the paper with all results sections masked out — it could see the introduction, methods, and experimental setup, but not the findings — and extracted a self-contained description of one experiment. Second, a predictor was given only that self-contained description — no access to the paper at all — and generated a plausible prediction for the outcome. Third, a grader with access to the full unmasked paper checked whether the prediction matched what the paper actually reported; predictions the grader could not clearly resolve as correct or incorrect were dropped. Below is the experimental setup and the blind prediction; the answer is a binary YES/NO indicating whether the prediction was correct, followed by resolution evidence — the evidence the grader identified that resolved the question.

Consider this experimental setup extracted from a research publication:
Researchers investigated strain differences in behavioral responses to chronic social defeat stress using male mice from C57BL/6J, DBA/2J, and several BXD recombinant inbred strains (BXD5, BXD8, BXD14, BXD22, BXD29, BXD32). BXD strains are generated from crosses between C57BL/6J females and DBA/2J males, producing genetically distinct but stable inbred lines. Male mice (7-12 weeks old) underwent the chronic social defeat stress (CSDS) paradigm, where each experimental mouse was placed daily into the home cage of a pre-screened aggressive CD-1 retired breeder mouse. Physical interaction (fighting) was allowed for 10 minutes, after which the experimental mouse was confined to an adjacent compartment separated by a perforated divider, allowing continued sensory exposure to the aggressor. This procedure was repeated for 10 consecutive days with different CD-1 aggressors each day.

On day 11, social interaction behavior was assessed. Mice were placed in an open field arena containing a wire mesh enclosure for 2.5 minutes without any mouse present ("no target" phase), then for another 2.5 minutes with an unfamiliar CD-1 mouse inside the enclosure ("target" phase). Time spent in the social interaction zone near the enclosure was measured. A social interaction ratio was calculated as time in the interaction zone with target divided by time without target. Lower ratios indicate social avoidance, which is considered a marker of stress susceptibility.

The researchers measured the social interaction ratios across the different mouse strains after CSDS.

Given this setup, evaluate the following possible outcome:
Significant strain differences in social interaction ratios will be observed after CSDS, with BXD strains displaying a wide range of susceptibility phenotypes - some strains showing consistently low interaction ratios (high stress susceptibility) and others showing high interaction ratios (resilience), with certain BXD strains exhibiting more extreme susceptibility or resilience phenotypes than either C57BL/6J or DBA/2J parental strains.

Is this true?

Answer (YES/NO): NO